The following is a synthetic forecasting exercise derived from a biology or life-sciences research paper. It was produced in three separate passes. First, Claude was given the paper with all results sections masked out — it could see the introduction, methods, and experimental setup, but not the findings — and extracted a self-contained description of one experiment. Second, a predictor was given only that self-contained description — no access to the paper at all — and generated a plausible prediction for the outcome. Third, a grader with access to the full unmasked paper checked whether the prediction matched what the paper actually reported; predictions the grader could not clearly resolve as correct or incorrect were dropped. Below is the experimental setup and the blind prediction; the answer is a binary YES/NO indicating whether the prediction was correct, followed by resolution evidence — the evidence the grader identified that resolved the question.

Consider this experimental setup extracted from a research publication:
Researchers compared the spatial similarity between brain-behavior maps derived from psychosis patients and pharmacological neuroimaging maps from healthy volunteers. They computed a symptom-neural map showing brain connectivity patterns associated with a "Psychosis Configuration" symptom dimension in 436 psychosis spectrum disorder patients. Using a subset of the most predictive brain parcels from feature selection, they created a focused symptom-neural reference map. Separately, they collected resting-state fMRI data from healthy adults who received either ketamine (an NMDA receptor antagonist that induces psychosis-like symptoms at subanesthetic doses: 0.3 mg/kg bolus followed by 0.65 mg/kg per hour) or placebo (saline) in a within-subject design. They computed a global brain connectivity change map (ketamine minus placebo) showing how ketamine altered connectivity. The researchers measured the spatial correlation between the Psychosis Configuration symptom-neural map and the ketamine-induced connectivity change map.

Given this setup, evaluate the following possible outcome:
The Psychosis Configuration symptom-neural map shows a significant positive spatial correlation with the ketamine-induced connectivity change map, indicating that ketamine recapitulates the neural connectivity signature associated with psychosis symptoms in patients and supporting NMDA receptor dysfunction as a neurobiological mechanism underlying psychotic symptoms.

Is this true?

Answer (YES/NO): YES